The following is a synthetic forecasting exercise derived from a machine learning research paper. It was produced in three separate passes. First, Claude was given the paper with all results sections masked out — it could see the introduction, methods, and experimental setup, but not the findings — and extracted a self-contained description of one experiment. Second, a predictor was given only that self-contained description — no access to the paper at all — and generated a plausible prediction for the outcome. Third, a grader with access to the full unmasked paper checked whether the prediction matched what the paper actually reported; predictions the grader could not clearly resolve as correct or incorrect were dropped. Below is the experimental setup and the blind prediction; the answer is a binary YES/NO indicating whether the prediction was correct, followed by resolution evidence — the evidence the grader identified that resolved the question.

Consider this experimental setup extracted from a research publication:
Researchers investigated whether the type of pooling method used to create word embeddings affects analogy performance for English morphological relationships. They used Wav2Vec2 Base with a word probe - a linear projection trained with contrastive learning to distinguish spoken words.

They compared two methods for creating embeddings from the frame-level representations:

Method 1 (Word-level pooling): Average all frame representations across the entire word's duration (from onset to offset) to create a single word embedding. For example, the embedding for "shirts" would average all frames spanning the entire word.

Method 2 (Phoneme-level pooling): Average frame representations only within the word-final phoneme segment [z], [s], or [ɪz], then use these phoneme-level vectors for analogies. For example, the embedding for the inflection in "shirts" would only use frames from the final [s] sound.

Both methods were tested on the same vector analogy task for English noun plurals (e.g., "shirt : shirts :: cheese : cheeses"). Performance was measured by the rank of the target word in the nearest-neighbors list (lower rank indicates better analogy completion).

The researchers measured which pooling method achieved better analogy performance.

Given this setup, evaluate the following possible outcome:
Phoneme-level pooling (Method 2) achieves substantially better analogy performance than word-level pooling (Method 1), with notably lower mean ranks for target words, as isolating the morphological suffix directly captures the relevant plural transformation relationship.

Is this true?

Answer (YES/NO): NO